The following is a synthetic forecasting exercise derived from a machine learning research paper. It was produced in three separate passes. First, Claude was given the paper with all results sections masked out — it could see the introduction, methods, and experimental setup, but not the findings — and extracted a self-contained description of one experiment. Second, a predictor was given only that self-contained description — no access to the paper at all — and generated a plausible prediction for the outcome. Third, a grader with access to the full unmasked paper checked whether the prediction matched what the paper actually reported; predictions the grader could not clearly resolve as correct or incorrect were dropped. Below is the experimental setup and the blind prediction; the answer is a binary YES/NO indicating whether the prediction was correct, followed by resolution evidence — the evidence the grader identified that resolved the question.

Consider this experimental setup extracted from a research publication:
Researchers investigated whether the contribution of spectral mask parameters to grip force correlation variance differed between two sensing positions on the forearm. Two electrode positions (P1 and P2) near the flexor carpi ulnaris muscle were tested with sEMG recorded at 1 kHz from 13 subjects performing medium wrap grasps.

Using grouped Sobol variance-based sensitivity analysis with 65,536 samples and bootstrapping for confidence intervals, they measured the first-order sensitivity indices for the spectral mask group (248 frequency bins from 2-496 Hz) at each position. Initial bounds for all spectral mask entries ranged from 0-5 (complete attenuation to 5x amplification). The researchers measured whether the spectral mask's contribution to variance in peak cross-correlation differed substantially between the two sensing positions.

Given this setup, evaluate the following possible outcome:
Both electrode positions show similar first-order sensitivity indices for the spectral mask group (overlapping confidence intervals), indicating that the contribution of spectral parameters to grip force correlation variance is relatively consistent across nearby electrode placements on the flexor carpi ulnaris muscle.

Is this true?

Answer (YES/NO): NO